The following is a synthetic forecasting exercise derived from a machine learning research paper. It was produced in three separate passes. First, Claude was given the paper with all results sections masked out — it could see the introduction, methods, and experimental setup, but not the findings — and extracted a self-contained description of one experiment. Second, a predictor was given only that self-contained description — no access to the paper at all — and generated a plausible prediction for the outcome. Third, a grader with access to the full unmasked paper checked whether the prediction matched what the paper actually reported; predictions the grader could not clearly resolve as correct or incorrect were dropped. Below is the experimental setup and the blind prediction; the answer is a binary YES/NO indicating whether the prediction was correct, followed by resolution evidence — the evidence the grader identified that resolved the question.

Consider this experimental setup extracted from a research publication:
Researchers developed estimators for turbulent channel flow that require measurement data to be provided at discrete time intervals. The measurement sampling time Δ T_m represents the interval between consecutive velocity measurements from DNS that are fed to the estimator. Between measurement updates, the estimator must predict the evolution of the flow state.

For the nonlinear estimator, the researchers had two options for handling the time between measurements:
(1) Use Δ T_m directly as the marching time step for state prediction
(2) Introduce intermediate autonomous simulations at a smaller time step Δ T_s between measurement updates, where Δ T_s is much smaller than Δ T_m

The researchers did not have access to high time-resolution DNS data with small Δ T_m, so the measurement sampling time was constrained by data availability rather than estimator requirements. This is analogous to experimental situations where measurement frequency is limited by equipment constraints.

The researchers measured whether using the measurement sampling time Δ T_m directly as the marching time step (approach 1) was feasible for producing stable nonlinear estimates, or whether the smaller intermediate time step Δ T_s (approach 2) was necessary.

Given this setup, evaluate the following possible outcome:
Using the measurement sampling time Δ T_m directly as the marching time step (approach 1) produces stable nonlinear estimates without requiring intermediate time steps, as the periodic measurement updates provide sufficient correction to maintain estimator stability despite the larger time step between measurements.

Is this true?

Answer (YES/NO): NO